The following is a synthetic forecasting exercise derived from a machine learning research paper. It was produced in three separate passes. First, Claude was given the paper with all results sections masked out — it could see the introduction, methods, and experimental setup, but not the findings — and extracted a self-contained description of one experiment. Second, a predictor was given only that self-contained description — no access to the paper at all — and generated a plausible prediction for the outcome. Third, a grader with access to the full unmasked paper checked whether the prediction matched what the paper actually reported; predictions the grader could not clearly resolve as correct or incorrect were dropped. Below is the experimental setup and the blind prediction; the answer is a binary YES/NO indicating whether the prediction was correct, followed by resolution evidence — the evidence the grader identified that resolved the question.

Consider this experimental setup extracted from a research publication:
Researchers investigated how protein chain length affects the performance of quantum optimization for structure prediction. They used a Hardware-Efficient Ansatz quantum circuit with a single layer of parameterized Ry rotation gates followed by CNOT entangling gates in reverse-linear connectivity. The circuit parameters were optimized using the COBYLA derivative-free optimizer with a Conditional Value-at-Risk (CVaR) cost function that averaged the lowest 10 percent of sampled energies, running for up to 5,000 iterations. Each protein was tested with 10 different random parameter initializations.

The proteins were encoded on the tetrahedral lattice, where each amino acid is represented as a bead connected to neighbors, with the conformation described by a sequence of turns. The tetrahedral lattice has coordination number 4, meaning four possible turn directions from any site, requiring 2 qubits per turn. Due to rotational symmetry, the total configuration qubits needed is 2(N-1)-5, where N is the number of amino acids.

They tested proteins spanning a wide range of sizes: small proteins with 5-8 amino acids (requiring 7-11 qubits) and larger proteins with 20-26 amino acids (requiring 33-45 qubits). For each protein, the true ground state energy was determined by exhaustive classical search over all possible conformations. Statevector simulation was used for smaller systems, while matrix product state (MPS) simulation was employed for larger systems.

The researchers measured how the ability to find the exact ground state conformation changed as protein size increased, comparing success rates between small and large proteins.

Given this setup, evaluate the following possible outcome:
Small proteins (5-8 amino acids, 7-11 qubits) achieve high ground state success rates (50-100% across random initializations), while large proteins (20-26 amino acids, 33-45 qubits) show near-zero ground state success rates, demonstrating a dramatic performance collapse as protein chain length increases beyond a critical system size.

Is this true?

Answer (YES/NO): NO